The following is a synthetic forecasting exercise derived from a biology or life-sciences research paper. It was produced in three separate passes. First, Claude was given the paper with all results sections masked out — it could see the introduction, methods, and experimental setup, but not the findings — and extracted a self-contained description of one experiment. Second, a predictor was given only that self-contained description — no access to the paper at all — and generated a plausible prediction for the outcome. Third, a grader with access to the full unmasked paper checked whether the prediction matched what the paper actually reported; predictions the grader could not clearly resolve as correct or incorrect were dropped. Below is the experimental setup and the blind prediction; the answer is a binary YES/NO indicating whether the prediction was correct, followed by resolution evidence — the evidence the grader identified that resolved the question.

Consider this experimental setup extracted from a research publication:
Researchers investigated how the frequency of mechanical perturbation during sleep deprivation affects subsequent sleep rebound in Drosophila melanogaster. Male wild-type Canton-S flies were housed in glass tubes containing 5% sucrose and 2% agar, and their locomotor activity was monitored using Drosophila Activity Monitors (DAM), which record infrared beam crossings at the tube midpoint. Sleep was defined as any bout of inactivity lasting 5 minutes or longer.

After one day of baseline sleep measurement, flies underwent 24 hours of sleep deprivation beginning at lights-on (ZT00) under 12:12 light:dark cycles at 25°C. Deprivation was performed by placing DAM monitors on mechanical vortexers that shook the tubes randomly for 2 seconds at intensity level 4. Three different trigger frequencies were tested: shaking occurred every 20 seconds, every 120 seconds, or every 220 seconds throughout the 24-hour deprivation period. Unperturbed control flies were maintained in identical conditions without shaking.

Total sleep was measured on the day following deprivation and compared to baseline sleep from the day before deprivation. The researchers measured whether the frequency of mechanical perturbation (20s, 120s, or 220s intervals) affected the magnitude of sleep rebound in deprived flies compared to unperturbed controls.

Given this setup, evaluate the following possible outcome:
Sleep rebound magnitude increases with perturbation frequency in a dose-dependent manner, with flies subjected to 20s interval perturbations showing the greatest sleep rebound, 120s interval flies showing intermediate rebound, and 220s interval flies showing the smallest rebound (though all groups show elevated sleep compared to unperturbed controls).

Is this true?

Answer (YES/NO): NO